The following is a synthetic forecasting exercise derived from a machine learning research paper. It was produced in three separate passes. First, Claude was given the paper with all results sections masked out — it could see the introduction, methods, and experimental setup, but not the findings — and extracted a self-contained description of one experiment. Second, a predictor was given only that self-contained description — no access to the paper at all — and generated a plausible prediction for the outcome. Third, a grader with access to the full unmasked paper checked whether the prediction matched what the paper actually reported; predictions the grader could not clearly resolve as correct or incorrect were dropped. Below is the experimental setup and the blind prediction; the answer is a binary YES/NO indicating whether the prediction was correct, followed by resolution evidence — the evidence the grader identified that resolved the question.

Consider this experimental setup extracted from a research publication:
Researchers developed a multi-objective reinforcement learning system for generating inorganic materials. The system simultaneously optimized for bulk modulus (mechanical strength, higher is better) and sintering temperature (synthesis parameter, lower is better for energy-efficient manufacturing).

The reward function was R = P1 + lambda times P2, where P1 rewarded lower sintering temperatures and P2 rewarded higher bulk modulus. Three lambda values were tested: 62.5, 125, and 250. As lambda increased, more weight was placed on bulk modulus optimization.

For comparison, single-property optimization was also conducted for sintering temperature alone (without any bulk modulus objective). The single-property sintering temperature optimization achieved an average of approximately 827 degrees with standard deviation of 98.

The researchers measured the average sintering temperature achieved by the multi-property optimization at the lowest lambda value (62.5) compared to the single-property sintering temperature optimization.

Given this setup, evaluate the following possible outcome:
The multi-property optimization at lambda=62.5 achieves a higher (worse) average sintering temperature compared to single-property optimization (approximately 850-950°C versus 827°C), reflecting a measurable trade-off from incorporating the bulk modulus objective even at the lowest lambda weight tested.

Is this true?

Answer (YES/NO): NO